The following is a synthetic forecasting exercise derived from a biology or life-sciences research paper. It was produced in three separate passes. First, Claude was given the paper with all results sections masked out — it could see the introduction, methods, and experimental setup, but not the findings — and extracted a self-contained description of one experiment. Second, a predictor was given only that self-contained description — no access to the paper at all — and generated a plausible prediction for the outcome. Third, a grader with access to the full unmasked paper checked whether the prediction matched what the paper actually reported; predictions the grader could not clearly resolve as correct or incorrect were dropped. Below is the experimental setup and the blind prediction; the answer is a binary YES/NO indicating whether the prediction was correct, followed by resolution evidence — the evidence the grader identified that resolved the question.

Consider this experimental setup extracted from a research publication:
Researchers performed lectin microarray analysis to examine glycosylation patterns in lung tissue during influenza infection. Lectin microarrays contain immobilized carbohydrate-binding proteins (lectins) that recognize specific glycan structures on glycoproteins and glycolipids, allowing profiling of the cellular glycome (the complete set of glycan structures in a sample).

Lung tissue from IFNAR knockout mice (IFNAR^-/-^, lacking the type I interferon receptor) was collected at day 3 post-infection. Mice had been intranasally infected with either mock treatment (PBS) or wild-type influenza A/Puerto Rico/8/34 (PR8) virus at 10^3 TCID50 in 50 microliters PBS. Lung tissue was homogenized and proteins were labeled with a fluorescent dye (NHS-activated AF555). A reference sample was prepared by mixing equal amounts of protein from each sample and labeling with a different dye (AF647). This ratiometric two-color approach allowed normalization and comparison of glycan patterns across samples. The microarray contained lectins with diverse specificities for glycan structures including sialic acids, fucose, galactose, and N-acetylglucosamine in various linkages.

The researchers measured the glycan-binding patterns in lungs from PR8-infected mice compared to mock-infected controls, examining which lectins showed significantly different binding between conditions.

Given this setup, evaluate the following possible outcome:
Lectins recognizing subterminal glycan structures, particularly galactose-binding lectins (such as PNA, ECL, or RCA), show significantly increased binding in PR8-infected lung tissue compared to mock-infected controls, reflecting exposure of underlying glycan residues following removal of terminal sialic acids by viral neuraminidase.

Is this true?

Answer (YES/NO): NO